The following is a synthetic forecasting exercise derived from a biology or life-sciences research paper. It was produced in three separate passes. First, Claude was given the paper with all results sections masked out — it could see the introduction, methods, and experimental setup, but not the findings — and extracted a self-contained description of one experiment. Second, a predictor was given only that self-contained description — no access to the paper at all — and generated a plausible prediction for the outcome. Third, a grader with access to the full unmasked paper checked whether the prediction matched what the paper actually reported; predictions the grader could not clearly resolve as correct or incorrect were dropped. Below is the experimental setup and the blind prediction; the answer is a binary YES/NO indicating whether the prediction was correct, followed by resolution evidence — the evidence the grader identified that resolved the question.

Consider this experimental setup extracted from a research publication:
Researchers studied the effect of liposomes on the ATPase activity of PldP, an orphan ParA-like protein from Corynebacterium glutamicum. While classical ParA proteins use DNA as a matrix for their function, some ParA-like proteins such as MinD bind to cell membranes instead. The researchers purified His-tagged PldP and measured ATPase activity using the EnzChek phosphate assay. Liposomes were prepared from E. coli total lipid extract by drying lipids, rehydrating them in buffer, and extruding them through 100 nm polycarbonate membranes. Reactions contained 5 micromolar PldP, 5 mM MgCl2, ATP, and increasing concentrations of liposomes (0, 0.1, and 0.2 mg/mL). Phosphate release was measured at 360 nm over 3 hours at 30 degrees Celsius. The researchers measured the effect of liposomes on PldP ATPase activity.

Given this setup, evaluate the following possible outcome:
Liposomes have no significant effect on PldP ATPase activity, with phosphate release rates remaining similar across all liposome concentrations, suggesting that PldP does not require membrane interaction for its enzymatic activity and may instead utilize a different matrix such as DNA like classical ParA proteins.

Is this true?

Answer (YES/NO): YES